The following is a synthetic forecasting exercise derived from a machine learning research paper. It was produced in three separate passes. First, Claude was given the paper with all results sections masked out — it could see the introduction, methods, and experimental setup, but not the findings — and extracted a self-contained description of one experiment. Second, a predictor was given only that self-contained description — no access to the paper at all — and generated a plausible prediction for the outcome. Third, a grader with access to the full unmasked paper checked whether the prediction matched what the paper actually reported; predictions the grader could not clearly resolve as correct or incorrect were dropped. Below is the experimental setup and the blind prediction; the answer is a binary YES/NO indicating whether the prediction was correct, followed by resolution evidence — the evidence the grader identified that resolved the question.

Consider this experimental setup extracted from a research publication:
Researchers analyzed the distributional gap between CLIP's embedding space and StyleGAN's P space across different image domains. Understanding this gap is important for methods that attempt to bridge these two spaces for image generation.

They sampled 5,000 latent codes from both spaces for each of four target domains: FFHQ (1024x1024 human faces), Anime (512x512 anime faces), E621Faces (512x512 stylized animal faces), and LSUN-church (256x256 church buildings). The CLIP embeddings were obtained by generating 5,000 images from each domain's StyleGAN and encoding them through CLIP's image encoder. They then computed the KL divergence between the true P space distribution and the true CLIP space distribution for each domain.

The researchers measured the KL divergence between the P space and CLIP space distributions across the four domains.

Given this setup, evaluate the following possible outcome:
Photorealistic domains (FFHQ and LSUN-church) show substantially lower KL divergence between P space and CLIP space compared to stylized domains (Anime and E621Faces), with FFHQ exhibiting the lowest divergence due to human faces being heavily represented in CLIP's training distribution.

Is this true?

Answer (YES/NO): NO